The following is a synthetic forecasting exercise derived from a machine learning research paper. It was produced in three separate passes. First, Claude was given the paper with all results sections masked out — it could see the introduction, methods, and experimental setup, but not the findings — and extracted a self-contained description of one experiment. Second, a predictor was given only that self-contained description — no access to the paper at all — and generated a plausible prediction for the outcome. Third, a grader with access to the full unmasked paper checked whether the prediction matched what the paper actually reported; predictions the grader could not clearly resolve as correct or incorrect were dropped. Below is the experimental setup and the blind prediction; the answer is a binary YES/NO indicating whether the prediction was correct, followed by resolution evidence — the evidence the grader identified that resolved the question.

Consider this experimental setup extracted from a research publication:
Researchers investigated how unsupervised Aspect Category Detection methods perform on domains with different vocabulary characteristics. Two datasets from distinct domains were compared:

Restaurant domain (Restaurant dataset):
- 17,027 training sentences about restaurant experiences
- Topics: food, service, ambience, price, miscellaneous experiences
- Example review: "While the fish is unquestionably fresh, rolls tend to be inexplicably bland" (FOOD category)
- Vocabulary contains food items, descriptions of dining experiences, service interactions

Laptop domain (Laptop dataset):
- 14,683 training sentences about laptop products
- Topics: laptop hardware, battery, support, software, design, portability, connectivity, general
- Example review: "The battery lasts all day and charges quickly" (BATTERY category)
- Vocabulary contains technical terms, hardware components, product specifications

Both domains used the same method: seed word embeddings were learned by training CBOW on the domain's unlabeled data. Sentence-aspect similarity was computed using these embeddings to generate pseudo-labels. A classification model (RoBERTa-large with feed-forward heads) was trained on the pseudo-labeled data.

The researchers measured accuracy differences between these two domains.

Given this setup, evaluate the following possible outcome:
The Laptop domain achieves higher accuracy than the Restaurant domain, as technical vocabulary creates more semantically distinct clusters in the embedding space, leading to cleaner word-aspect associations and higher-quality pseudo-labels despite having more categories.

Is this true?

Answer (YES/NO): NO